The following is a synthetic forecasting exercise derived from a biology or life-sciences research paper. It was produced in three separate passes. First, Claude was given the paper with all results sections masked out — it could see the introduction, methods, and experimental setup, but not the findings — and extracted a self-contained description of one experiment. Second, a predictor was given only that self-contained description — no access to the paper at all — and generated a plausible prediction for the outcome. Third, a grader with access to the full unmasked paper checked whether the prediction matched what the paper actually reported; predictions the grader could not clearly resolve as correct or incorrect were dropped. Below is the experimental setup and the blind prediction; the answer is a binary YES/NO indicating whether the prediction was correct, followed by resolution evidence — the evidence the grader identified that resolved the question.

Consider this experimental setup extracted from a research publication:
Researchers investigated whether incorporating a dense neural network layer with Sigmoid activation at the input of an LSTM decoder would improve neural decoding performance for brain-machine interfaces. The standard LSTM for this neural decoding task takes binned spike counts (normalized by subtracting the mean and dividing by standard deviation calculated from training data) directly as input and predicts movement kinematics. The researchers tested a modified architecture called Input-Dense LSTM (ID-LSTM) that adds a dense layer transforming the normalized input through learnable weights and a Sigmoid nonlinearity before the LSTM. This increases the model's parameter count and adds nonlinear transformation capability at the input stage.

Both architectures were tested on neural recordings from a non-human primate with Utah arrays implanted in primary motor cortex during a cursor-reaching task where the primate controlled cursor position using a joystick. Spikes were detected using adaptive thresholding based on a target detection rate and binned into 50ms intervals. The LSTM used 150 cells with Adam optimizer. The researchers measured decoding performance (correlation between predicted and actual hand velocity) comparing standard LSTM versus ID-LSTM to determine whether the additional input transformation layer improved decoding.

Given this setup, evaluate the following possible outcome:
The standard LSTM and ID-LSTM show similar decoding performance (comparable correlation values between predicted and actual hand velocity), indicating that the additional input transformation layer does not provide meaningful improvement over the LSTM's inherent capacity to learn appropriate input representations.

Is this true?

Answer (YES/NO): NO